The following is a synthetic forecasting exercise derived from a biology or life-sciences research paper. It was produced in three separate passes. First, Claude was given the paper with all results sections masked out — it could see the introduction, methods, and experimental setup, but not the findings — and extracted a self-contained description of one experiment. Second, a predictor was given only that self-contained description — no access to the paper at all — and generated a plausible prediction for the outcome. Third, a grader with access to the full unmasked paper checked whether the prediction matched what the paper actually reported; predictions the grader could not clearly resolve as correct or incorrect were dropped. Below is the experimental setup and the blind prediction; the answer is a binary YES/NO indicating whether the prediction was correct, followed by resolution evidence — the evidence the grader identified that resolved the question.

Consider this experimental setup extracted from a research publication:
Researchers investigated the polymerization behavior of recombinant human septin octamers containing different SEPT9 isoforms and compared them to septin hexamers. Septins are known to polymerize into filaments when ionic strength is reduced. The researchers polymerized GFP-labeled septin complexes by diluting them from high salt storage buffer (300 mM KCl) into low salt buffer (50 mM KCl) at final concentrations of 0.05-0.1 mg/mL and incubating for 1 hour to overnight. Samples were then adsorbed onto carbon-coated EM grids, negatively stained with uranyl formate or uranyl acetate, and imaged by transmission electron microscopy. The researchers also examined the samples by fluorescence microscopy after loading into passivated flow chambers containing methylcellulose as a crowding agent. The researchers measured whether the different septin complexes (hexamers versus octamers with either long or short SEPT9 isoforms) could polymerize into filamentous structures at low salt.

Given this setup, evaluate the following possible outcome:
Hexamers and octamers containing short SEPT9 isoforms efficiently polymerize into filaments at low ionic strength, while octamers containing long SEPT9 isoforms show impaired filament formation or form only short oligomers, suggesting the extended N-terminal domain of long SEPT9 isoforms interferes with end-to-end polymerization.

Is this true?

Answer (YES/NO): NO